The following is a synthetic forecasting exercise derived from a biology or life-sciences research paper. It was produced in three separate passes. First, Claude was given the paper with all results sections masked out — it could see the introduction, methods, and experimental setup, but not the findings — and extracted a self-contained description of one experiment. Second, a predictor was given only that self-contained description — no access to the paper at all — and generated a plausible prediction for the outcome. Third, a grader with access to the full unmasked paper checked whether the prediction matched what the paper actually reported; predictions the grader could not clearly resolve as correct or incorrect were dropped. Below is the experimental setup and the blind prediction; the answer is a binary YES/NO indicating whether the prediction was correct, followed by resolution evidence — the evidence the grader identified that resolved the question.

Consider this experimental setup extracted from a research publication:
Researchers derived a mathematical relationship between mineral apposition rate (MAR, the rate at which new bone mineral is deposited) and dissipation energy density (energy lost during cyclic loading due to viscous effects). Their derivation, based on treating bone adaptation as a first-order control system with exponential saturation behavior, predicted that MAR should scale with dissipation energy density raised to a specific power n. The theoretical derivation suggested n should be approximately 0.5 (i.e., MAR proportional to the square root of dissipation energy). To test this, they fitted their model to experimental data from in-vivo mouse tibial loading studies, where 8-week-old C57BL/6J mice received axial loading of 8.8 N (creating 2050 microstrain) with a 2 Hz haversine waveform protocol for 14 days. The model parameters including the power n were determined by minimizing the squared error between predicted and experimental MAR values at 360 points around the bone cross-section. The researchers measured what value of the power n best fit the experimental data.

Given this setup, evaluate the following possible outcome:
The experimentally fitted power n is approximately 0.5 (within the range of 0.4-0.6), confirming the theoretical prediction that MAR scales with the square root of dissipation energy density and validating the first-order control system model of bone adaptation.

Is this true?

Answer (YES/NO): YES